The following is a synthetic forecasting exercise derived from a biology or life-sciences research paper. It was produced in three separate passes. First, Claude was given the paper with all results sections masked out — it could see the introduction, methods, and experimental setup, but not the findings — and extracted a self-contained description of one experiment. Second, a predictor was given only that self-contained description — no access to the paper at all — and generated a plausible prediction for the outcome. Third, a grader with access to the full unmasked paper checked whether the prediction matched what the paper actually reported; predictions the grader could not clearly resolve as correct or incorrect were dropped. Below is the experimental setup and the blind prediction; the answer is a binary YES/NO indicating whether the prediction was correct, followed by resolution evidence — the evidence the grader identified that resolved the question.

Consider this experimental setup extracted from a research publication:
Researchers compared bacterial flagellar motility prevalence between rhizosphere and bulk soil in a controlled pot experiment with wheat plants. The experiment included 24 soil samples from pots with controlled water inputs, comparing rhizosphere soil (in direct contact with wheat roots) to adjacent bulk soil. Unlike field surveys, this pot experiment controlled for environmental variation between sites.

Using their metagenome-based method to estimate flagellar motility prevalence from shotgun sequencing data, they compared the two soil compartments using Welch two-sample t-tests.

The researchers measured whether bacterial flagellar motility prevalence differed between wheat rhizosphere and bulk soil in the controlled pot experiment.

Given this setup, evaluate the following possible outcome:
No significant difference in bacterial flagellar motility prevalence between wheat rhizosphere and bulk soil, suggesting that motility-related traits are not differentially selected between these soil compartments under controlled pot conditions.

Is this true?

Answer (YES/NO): NO